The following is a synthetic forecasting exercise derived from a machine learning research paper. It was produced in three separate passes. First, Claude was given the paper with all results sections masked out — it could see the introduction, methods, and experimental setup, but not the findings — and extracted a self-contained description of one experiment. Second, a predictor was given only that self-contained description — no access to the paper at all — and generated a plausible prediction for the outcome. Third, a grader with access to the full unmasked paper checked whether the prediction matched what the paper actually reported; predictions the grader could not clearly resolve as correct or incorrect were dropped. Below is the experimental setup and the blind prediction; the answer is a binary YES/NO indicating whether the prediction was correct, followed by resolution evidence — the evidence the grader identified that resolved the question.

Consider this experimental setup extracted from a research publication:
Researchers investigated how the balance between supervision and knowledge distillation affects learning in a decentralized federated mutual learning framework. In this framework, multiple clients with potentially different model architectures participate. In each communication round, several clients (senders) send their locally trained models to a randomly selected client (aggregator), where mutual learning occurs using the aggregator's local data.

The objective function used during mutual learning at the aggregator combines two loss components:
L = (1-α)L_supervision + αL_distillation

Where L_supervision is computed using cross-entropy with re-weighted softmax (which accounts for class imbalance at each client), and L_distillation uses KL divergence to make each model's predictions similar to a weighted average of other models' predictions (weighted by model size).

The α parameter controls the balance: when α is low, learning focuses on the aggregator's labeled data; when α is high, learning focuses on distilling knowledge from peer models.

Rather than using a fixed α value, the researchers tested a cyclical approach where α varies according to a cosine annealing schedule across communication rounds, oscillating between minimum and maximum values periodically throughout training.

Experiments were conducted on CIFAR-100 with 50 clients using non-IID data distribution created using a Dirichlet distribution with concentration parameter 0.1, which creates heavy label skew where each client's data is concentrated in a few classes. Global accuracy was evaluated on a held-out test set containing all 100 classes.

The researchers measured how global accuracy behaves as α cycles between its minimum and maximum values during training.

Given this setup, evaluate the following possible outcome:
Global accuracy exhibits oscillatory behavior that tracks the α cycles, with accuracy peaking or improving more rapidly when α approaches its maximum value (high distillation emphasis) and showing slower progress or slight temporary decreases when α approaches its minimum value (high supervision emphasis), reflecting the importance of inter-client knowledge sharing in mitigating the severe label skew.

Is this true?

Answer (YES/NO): YES